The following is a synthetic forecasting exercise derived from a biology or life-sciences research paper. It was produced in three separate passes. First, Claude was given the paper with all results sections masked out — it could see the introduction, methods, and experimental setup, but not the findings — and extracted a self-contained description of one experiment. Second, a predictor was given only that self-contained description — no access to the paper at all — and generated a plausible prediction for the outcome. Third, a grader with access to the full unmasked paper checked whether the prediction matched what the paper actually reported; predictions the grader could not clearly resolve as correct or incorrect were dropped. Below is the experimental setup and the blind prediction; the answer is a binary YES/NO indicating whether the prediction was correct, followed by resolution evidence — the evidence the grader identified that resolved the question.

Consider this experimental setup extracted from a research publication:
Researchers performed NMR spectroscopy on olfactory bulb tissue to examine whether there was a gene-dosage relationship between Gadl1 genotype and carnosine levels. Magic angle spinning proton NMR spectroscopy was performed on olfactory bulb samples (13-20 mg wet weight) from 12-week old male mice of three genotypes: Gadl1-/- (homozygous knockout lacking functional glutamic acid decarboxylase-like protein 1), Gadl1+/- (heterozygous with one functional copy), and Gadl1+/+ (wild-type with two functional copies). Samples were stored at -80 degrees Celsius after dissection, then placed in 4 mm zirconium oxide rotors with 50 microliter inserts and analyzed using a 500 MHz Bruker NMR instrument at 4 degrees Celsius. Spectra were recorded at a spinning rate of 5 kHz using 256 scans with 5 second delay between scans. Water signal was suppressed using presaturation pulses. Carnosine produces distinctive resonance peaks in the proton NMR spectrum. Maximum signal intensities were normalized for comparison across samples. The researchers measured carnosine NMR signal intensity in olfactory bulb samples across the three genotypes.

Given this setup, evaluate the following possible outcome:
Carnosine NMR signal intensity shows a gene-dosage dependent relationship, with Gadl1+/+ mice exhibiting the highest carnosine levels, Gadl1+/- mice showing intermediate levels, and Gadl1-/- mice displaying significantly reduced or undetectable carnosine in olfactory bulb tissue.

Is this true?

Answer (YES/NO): YES